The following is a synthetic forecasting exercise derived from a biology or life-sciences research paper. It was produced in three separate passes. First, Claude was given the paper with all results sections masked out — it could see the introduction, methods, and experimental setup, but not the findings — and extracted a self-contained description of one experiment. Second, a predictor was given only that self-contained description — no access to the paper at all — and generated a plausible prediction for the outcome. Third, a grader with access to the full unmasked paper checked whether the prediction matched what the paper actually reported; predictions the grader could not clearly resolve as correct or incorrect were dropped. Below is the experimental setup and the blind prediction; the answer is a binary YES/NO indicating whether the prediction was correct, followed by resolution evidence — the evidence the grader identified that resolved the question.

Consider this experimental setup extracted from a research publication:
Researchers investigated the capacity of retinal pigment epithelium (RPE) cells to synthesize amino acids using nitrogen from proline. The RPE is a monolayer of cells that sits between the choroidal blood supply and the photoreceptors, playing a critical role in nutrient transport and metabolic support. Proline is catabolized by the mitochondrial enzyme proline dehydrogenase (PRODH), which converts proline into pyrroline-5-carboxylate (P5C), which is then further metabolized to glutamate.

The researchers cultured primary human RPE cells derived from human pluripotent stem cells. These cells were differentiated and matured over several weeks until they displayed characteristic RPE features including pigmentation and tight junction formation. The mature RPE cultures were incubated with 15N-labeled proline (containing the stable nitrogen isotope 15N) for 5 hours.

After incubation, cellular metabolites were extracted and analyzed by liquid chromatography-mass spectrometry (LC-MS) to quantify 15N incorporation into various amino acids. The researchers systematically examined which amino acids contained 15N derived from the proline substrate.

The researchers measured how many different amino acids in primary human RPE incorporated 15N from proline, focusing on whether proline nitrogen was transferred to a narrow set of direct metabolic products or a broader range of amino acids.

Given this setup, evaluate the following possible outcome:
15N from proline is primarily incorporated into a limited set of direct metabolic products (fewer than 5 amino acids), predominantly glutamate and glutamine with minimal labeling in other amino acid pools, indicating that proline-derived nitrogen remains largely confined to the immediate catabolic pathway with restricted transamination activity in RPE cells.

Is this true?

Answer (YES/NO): NO